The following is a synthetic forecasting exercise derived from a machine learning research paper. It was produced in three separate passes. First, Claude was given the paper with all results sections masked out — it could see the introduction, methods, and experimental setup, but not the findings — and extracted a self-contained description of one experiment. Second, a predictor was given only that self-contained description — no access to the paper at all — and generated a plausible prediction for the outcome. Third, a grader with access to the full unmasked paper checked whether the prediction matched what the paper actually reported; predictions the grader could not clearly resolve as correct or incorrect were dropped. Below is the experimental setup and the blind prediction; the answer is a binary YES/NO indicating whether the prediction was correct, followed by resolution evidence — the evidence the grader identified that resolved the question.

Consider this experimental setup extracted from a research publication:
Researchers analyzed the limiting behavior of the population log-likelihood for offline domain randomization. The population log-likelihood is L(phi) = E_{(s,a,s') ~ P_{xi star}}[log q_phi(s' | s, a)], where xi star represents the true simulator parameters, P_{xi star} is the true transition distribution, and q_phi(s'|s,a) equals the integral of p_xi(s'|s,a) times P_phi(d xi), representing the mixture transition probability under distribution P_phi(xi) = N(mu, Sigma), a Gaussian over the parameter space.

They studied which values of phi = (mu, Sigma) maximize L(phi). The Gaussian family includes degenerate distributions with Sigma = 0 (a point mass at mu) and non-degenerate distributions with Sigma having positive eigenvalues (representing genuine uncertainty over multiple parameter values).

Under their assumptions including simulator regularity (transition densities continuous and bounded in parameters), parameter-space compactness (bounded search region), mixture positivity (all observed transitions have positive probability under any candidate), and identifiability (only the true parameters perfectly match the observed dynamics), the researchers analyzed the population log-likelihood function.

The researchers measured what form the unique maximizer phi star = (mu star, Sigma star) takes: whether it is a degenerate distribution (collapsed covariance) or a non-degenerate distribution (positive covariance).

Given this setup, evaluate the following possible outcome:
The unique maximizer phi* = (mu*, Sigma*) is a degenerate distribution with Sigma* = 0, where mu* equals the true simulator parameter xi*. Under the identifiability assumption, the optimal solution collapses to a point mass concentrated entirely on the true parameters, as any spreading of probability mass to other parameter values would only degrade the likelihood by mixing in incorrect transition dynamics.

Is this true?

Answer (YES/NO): YES